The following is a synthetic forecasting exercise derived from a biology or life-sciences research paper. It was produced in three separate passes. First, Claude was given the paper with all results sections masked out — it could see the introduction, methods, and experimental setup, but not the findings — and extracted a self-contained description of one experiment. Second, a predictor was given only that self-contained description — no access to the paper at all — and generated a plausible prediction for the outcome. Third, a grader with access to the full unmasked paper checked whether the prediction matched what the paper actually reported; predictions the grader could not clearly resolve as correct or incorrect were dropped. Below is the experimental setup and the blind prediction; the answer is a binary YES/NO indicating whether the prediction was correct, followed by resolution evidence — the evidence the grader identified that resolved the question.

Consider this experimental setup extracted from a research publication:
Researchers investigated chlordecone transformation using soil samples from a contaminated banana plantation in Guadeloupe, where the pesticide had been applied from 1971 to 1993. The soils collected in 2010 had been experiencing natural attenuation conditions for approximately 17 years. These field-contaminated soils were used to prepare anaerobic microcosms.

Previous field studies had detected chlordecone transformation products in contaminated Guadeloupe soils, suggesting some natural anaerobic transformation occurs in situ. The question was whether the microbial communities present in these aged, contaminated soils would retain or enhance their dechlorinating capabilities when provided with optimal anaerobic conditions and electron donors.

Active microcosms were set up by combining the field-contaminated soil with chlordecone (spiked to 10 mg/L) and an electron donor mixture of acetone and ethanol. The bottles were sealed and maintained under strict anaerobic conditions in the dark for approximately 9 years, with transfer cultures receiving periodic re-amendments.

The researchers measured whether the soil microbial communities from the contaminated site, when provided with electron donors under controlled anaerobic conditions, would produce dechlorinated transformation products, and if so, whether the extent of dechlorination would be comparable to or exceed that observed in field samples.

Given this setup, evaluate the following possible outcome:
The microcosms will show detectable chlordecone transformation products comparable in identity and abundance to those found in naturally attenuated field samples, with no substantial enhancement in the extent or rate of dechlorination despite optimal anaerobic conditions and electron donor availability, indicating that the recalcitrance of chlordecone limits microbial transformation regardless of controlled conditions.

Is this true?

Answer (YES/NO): NO